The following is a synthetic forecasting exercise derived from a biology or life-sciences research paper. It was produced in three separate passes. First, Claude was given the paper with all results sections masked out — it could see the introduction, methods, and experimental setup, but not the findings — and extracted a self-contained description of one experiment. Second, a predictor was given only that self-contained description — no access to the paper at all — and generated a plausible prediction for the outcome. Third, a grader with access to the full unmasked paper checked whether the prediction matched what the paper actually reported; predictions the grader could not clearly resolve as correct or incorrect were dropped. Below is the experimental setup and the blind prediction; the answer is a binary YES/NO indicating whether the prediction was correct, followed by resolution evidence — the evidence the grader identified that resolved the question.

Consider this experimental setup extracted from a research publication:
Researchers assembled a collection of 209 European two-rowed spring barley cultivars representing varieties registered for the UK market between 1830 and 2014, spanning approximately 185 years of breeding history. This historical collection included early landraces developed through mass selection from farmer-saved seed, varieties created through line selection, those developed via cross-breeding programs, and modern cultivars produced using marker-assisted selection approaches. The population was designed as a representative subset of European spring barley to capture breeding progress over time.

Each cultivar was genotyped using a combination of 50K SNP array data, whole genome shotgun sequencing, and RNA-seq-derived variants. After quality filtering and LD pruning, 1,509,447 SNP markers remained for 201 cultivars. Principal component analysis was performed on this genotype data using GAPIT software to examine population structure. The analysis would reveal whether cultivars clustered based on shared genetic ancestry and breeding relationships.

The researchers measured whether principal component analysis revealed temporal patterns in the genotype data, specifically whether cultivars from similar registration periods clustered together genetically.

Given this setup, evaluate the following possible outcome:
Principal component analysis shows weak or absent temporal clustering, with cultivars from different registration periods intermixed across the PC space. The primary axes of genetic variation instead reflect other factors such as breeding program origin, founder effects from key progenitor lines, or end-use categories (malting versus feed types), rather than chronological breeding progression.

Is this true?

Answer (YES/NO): NO